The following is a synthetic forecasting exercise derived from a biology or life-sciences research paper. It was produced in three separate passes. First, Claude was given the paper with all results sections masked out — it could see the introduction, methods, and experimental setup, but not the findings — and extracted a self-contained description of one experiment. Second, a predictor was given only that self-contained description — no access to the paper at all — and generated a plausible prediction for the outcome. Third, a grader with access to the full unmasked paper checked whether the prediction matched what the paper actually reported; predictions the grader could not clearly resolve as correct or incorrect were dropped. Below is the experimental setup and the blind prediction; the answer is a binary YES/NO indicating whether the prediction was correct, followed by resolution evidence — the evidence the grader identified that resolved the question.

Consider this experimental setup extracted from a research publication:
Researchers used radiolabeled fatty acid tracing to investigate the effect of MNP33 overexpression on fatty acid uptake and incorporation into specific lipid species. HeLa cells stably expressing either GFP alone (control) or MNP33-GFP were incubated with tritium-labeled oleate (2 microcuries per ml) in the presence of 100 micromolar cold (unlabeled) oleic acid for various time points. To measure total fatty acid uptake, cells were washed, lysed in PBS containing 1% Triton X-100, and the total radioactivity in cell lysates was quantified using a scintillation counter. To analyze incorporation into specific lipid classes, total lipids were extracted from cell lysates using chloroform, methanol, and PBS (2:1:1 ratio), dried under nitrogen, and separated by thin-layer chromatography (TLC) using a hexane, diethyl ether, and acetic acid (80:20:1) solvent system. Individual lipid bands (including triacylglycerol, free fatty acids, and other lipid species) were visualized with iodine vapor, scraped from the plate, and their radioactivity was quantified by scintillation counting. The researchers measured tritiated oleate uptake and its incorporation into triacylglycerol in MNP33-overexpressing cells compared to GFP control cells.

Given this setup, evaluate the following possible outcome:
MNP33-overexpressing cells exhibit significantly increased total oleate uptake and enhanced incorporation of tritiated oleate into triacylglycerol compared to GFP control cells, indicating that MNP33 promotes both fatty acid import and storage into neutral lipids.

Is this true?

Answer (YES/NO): NO